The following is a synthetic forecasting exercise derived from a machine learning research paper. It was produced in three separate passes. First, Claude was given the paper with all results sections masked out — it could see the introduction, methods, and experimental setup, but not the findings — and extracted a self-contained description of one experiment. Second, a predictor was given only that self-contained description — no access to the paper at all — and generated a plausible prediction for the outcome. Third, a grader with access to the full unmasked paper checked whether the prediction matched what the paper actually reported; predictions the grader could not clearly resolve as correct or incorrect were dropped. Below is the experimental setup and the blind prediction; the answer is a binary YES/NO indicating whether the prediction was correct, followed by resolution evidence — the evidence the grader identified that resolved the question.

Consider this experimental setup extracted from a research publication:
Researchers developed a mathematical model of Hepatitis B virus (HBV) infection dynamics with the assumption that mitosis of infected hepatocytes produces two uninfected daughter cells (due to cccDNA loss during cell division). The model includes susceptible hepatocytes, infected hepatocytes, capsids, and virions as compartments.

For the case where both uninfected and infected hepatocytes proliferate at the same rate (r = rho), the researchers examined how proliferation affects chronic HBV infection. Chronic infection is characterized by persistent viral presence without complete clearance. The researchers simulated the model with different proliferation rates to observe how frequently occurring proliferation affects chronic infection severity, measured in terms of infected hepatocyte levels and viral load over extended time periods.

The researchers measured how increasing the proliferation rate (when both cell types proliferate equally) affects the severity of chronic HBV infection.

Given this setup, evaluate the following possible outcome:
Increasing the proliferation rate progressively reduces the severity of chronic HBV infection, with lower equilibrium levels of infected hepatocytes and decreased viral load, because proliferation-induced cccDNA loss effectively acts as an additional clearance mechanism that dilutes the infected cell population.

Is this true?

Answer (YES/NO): NO